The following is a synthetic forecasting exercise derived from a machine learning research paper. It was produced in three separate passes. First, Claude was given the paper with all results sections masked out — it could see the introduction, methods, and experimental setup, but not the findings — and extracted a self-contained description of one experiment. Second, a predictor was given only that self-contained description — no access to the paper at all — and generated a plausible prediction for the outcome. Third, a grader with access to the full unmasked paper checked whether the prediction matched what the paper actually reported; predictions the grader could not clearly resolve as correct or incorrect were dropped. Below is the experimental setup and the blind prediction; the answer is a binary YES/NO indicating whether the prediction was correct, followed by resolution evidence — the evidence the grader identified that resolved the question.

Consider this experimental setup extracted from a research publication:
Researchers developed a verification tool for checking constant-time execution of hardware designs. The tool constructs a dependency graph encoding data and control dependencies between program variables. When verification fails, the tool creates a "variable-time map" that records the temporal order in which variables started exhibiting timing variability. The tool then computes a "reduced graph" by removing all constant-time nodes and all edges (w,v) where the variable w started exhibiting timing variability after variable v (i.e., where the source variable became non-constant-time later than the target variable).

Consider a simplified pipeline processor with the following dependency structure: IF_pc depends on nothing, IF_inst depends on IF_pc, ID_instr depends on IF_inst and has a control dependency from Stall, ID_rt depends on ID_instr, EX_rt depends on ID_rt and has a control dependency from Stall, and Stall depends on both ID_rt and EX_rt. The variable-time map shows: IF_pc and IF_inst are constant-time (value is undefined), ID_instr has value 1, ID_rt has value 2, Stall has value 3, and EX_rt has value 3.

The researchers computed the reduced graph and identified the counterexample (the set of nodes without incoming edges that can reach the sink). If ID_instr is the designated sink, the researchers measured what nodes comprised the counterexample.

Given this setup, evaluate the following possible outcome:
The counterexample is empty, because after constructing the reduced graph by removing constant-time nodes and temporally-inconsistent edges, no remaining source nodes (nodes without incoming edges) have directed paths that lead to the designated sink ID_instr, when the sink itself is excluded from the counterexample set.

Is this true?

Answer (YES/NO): NO